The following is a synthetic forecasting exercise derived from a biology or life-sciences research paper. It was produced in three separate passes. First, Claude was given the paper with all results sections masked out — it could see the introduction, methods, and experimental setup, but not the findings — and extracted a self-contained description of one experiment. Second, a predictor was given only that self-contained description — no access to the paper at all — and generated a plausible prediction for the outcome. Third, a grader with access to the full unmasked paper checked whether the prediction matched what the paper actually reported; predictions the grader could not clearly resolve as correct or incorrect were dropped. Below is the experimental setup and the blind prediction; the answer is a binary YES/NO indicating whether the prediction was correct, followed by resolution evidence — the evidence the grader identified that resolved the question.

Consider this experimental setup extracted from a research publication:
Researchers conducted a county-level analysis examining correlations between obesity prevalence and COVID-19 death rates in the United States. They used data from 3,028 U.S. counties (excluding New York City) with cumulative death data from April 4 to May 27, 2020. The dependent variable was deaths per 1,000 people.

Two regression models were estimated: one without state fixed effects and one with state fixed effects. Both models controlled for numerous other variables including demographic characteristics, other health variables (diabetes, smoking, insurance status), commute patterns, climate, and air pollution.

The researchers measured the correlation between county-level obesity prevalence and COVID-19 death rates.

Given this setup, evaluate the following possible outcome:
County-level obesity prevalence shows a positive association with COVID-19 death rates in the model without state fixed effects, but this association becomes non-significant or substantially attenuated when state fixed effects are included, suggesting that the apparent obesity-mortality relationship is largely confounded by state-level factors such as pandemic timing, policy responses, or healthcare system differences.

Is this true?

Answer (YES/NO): NO